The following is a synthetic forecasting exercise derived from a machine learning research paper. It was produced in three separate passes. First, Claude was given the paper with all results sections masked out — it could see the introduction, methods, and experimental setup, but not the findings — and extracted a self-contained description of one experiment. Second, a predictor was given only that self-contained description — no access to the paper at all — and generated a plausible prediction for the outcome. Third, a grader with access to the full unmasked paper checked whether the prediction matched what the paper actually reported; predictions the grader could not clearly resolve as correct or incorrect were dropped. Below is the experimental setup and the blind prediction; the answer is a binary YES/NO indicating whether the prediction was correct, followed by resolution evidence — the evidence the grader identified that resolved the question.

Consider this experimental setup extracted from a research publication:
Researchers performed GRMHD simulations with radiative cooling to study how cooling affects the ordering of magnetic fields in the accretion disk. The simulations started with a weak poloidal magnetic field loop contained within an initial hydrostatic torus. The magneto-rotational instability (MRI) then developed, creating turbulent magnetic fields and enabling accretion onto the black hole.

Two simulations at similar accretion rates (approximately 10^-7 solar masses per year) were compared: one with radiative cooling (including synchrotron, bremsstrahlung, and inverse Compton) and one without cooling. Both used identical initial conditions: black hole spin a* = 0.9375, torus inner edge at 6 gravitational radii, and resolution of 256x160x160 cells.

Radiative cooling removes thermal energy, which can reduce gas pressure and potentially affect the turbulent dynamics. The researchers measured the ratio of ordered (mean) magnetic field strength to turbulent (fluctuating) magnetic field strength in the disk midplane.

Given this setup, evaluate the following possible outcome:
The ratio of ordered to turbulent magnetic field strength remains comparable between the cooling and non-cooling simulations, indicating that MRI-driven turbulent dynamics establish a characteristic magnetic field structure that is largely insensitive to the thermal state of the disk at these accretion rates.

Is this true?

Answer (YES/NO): NO